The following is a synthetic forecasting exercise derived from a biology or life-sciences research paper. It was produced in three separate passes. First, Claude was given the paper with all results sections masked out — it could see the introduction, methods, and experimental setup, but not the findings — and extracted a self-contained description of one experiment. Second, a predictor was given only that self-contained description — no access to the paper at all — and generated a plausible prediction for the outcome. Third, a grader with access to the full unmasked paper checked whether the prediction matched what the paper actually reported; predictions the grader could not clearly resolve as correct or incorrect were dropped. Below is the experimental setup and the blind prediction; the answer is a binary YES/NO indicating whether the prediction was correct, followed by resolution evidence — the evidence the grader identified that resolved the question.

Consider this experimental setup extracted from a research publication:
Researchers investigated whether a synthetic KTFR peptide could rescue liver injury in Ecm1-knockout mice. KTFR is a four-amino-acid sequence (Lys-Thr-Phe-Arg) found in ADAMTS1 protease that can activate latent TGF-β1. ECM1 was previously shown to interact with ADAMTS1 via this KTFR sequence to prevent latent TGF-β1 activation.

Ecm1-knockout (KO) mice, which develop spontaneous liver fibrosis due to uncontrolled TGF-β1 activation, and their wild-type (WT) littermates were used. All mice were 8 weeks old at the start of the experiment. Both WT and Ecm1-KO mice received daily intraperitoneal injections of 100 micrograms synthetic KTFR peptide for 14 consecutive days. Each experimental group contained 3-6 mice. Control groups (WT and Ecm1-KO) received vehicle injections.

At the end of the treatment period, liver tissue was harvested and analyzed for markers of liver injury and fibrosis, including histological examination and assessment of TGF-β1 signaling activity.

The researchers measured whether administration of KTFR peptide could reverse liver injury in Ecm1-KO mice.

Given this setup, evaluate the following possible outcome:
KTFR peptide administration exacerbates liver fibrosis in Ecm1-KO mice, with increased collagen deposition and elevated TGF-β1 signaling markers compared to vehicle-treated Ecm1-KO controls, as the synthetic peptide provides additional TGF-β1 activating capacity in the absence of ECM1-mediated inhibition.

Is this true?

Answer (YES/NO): NO